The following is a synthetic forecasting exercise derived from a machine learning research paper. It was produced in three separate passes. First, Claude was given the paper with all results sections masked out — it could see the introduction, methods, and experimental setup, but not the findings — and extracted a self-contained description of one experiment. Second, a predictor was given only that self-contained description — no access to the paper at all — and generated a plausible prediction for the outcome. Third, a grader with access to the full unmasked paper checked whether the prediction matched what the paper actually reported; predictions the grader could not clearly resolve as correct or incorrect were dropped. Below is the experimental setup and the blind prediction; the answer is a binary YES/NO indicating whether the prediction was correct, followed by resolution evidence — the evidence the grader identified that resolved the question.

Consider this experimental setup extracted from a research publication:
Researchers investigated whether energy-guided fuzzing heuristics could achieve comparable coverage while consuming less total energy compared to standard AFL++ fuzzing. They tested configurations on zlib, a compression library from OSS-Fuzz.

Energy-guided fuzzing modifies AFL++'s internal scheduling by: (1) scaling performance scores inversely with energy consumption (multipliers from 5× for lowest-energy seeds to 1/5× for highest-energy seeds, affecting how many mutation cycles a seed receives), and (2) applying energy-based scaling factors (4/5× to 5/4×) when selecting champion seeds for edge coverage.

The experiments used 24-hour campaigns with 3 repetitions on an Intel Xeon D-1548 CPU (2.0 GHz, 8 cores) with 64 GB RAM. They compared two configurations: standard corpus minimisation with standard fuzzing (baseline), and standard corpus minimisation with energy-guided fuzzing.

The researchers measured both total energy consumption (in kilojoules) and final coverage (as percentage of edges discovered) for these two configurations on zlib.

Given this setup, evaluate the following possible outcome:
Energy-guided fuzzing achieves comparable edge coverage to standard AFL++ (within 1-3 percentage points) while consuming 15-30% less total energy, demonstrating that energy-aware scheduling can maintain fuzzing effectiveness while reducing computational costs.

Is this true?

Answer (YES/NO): NO